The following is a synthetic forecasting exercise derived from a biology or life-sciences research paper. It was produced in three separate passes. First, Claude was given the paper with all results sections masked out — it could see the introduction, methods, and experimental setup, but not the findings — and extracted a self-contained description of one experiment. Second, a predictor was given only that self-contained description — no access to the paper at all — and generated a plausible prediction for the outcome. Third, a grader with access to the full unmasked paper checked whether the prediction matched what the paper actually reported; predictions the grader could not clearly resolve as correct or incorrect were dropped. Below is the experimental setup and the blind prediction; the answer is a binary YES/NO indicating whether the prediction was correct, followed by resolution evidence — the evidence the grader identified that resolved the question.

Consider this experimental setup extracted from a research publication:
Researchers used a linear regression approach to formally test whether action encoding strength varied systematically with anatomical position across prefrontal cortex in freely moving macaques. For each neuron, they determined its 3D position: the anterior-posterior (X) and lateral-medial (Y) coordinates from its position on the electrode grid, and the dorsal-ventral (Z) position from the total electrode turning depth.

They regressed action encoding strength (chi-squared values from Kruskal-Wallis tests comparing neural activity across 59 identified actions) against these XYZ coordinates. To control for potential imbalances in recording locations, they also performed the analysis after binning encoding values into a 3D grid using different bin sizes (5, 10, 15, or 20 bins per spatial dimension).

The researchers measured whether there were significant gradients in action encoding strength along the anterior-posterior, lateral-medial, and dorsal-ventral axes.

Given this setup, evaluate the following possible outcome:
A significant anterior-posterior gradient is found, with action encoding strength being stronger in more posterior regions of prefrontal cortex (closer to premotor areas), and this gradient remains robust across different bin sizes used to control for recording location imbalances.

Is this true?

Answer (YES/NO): YES